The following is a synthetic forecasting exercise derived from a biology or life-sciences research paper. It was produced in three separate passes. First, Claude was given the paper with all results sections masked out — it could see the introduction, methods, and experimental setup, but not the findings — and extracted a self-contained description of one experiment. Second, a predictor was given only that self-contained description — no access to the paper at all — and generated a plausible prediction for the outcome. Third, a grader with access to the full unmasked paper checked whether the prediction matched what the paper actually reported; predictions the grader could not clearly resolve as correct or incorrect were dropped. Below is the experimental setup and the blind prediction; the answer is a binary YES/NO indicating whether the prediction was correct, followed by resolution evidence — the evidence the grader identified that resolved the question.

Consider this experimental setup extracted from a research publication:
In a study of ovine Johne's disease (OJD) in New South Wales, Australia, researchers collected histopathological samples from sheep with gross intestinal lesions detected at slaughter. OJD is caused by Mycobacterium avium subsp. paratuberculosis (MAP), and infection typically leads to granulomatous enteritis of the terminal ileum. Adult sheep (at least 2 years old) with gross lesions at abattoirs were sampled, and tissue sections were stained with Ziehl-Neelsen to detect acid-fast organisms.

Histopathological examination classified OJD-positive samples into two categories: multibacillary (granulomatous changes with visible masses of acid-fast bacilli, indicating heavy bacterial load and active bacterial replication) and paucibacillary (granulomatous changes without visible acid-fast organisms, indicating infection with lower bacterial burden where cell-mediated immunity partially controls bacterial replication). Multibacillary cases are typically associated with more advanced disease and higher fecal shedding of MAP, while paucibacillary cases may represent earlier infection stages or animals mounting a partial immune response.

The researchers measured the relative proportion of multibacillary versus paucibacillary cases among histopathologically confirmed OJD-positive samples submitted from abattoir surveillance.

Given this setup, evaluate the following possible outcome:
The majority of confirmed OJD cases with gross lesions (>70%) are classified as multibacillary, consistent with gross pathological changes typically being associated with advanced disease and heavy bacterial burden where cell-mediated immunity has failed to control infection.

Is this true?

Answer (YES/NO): YES